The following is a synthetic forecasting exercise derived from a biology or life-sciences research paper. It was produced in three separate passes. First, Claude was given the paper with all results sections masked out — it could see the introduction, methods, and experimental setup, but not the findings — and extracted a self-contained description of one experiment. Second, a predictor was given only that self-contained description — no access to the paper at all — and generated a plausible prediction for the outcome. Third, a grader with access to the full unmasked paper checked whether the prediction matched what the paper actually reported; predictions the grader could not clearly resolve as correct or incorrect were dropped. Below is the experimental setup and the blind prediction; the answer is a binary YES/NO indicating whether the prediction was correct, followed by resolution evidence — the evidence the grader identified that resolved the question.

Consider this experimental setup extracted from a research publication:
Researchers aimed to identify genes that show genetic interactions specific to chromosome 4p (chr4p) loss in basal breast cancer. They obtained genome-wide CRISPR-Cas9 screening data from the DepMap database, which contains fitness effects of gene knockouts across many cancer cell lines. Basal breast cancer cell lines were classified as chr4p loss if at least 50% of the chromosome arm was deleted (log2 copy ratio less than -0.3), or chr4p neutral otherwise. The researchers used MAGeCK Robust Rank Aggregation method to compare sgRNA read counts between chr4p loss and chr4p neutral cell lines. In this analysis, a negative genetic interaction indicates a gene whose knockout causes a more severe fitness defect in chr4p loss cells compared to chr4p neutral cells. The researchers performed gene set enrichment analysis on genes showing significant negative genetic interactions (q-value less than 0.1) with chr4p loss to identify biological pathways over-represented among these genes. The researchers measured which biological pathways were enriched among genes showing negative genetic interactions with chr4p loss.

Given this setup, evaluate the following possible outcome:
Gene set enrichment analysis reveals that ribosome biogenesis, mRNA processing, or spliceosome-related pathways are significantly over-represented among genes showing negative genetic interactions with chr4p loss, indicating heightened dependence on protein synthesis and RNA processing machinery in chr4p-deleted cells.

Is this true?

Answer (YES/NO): NO